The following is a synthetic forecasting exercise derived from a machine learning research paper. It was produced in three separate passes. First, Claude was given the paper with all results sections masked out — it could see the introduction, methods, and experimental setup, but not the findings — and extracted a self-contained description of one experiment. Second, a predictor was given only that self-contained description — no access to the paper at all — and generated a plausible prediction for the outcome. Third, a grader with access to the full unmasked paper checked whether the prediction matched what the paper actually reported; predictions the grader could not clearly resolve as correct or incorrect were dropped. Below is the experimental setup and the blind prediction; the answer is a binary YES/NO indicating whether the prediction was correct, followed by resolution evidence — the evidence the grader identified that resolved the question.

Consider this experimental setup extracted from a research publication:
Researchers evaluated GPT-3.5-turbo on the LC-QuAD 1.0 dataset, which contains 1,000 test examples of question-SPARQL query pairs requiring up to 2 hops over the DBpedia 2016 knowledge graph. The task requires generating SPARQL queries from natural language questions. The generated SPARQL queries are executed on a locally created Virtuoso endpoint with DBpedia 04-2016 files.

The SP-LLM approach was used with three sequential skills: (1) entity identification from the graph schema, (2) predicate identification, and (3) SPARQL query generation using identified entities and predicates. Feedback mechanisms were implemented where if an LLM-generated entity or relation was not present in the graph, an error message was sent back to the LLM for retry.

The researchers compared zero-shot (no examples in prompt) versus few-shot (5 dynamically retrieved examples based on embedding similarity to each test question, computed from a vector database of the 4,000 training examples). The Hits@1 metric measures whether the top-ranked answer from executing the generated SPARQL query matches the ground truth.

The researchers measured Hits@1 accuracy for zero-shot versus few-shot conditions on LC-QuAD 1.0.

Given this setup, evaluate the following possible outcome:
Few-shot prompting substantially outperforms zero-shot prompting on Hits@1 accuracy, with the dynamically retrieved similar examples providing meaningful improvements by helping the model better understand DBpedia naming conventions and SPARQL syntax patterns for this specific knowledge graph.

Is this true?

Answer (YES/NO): YES